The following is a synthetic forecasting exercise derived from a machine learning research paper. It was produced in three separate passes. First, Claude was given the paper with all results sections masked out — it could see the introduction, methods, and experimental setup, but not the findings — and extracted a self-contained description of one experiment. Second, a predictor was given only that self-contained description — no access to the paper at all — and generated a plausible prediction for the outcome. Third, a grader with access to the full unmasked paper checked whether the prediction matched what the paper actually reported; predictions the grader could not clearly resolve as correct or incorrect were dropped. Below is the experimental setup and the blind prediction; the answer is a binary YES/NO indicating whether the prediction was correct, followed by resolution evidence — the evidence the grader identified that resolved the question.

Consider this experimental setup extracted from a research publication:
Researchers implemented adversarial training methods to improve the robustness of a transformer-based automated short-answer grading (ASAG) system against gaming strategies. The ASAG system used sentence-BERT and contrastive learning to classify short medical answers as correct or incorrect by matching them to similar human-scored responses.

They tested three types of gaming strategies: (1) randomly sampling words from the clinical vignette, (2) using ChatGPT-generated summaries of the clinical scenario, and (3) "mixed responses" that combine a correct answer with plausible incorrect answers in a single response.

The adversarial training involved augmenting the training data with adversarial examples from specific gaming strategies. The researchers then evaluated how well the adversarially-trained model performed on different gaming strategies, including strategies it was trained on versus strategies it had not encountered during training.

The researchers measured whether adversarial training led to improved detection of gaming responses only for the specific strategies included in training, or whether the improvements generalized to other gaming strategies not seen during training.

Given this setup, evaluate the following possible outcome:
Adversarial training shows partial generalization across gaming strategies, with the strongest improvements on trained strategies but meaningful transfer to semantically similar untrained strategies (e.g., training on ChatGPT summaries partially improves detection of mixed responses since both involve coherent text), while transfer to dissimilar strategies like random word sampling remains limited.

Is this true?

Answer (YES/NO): NO